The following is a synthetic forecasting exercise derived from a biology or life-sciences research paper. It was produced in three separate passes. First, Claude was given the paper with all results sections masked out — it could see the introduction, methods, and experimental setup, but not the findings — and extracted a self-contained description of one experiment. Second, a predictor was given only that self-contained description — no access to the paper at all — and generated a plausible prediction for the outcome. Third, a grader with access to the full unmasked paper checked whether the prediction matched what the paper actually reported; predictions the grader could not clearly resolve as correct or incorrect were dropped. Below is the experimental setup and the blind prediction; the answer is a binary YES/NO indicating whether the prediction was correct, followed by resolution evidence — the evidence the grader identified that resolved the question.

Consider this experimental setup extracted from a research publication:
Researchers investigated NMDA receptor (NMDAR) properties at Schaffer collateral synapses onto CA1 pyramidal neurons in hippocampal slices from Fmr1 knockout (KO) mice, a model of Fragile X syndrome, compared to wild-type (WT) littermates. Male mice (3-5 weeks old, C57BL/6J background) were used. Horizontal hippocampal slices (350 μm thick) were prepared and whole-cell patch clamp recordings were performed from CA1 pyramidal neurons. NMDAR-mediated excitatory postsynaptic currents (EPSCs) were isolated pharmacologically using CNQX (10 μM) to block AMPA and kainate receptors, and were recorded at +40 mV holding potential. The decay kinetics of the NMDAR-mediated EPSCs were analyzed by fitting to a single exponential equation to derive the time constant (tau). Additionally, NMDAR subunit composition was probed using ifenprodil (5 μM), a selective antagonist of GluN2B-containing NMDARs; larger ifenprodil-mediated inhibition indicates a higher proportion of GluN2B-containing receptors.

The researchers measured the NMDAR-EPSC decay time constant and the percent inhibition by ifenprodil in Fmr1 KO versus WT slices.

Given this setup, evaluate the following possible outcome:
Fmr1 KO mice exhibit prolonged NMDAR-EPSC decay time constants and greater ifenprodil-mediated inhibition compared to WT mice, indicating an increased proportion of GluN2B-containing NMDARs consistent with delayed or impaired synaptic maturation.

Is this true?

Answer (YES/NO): NO